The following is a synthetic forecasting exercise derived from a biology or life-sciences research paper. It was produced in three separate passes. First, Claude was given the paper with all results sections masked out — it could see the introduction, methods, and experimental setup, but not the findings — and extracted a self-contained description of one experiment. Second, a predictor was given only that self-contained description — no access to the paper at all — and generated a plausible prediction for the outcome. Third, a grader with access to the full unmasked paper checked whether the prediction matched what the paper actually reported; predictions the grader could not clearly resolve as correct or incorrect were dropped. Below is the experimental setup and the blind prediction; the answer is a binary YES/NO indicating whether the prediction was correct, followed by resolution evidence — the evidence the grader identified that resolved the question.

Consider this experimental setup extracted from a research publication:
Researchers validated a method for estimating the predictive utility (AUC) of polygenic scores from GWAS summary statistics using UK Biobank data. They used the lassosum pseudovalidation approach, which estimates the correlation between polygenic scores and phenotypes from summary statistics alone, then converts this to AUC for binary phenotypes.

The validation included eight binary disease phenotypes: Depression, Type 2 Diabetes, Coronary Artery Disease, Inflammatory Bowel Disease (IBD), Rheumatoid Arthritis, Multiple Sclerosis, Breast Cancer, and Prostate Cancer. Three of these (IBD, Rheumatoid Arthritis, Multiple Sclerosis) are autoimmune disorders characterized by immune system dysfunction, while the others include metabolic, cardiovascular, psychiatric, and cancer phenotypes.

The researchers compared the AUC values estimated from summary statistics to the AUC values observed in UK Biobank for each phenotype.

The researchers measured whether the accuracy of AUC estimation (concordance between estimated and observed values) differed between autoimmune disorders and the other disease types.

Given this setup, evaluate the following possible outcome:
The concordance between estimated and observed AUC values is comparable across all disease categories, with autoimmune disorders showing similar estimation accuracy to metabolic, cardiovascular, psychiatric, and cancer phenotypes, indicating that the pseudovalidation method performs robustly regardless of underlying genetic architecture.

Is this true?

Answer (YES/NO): NO